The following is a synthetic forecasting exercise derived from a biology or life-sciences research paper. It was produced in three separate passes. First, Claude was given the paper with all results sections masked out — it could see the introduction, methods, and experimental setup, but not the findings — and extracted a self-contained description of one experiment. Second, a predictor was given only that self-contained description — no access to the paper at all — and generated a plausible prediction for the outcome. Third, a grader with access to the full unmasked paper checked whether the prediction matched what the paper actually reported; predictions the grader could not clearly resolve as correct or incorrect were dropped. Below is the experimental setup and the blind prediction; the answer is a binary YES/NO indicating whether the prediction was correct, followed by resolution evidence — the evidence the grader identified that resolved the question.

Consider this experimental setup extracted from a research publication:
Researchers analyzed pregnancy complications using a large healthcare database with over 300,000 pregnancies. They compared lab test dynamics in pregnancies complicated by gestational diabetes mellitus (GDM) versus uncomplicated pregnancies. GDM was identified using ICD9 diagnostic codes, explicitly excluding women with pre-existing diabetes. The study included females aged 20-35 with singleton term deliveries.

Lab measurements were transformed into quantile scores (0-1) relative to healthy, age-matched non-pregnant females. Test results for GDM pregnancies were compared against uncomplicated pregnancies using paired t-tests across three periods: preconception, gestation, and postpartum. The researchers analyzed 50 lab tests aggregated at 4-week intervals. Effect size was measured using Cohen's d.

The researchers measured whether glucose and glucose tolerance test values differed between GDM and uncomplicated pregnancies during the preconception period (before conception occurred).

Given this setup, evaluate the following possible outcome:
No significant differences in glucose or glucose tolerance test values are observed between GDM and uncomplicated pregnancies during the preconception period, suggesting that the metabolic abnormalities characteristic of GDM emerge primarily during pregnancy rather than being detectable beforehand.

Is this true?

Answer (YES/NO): NO